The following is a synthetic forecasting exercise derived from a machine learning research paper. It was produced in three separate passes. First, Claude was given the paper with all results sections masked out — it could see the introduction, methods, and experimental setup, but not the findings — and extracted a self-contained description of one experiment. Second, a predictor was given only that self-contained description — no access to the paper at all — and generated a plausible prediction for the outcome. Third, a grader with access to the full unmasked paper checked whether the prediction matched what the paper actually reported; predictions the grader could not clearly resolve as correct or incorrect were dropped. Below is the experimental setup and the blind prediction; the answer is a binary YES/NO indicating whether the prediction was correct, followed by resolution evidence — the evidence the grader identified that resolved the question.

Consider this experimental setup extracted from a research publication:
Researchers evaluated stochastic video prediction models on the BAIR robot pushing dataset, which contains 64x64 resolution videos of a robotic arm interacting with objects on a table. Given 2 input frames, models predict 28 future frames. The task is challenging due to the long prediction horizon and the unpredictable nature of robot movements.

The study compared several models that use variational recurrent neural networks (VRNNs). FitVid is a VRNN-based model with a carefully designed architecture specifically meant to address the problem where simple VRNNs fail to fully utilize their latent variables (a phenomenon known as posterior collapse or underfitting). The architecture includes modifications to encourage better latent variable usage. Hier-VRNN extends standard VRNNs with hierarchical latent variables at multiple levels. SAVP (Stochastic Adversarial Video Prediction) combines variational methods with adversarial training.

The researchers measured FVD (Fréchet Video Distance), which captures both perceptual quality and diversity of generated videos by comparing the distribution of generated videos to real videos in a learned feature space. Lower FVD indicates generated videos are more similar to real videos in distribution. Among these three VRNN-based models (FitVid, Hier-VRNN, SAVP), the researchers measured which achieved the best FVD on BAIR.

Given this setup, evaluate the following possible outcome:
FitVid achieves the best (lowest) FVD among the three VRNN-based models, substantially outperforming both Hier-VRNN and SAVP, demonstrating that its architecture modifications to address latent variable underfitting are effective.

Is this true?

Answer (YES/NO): YES